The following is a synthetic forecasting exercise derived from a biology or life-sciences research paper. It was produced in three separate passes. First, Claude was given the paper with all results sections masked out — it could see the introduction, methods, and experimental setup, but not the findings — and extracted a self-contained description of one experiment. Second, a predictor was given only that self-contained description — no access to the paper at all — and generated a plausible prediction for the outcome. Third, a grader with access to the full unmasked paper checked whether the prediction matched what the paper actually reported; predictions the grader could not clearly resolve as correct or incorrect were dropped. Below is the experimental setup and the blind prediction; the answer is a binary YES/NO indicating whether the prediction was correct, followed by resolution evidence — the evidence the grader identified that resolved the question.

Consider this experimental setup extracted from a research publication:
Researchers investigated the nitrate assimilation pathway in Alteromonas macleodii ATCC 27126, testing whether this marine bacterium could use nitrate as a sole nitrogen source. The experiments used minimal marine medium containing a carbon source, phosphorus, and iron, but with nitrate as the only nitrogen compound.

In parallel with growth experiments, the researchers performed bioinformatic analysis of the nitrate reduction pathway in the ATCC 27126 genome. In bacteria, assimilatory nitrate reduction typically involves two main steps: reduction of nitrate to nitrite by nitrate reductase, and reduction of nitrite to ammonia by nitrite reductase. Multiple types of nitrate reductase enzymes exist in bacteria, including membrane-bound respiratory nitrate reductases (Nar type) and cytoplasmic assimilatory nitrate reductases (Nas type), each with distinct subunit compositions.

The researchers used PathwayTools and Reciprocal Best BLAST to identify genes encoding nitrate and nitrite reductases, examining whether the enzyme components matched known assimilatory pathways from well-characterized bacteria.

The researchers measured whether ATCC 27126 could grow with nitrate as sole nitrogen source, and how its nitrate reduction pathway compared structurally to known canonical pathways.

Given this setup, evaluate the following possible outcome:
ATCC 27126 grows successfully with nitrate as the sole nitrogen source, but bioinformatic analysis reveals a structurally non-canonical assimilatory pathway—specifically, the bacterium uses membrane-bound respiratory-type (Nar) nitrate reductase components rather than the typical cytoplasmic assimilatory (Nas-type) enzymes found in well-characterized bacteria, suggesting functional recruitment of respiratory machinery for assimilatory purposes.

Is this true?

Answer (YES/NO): NO